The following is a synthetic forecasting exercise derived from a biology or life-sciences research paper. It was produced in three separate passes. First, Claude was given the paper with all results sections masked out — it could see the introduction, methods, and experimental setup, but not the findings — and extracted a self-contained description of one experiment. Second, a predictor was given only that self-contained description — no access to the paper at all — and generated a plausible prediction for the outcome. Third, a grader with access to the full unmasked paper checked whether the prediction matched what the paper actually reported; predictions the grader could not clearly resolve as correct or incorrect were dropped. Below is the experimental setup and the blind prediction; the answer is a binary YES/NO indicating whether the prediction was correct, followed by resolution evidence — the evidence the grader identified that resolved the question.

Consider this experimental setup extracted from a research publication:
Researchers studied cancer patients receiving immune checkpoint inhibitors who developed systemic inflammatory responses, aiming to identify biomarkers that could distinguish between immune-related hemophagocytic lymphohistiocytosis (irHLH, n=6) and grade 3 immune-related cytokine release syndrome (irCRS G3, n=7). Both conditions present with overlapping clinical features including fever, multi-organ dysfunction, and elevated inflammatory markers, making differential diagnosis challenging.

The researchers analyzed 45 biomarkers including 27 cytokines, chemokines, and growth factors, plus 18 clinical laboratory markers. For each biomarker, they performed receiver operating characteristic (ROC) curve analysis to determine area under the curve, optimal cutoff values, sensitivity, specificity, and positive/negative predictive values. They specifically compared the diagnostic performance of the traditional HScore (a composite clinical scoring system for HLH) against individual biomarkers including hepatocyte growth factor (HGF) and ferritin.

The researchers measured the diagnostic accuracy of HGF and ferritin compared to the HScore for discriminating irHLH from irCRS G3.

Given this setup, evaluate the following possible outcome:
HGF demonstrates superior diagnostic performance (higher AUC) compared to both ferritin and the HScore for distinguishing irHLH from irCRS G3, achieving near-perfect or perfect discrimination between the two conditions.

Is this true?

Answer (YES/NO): NO